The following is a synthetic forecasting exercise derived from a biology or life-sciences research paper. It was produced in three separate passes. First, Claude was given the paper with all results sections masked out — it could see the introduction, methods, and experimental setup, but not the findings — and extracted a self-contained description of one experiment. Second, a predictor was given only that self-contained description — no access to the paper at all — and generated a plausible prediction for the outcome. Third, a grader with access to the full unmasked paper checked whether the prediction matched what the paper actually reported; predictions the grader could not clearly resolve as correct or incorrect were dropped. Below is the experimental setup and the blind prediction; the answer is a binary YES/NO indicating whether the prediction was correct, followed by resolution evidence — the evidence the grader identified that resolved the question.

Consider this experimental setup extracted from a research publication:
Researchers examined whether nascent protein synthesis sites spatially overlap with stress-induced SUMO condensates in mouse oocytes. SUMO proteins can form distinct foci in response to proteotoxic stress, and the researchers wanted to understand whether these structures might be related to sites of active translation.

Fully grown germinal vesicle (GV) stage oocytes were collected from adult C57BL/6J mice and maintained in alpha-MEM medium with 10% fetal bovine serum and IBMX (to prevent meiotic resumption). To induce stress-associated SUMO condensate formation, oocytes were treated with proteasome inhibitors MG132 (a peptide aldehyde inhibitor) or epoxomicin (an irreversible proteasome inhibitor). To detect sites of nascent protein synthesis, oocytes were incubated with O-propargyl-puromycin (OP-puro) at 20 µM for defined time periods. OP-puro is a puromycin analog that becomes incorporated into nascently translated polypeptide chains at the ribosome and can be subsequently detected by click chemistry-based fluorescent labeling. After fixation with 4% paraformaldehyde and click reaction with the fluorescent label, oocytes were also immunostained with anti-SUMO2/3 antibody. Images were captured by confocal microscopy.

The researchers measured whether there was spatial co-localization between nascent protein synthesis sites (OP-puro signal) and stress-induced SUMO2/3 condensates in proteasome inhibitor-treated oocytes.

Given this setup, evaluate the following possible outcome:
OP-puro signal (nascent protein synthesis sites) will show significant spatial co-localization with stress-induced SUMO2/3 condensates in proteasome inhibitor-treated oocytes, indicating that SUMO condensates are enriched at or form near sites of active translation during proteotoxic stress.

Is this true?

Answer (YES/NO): NO